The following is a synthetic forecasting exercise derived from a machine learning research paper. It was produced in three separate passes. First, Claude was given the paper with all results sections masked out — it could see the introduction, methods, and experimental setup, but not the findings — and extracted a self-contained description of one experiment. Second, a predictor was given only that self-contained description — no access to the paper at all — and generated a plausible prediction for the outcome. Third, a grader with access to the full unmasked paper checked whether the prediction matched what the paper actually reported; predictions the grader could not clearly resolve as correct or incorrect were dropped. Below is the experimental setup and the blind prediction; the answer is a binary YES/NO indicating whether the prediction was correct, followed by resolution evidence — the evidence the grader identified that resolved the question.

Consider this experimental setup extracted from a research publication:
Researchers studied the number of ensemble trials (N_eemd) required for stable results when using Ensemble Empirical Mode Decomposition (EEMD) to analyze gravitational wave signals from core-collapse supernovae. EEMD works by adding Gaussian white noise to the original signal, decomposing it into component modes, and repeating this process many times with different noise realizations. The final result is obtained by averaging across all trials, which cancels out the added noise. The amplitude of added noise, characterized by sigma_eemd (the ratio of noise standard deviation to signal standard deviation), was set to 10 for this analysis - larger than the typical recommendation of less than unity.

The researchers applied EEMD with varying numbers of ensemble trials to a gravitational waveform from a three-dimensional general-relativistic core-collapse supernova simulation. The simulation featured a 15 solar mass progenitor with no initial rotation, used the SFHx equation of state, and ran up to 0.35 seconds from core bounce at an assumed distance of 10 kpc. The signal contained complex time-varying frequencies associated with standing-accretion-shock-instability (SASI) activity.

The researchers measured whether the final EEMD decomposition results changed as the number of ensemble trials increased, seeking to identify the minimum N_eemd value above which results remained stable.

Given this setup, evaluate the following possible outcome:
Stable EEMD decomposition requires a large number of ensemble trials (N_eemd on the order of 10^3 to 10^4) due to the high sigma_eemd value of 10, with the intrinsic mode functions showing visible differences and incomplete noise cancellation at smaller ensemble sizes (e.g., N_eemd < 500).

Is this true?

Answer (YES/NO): NO